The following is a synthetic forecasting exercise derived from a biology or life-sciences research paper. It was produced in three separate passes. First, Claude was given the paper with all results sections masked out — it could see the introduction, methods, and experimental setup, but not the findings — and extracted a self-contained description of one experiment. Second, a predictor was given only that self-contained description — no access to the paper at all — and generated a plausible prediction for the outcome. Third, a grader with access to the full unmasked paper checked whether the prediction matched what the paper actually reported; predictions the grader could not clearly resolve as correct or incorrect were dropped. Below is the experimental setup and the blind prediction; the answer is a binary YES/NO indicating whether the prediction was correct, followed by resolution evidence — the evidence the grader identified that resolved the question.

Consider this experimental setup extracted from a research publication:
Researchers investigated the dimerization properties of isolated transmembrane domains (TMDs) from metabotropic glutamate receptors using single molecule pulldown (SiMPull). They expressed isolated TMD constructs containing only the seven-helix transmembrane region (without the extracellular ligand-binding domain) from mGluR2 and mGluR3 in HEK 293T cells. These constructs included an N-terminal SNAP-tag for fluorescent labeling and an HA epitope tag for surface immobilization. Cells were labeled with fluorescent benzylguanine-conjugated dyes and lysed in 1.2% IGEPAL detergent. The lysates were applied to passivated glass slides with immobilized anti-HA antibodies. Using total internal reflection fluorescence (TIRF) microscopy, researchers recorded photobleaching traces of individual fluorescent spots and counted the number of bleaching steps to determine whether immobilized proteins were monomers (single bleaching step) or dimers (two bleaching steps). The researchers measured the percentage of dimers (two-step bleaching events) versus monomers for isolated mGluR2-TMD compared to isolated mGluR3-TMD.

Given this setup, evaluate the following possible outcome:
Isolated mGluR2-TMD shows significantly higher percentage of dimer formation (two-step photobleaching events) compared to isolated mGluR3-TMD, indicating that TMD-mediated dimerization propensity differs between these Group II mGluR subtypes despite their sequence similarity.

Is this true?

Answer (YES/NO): YES